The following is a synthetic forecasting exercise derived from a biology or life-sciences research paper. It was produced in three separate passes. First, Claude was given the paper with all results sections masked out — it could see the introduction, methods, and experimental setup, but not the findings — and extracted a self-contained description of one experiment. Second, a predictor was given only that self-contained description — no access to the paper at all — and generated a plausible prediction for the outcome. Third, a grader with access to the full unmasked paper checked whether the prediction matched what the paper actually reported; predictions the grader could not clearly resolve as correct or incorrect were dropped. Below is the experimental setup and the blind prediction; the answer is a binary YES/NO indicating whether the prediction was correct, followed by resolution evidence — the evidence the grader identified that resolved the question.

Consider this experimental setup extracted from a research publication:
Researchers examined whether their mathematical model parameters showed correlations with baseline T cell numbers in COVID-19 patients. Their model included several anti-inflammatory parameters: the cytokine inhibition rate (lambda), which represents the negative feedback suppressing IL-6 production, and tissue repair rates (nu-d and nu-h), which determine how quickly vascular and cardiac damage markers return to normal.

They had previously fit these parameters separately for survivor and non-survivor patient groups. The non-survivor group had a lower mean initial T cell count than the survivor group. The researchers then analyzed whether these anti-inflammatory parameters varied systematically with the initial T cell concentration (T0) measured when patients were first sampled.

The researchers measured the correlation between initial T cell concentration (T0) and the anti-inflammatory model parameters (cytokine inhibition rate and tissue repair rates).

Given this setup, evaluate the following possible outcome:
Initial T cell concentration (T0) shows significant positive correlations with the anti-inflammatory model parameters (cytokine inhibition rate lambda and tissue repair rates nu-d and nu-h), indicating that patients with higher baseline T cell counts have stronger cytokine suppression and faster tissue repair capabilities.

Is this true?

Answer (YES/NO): YES